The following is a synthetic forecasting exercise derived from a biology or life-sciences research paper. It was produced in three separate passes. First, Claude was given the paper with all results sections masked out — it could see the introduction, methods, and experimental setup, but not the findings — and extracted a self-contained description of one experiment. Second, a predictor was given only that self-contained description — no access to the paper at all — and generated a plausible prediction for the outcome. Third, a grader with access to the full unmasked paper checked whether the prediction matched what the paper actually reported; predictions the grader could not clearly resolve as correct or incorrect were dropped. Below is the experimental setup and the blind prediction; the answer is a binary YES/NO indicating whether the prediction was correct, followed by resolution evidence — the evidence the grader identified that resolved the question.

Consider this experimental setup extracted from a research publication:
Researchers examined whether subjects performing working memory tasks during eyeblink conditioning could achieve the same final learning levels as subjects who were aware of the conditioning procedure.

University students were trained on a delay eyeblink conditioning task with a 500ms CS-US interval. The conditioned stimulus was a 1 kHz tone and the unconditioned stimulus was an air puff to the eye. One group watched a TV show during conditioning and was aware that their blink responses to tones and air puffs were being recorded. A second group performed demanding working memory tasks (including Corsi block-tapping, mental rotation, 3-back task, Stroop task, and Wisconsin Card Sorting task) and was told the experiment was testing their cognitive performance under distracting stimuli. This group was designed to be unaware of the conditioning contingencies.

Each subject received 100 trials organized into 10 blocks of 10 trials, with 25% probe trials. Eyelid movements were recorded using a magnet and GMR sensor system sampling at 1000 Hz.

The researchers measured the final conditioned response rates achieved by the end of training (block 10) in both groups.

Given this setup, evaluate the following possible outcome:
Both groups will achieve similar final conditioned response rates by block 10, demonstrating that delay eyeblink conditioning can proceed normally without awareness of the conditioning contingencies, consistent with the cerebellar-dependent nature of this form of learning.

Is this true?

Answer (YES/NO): YES